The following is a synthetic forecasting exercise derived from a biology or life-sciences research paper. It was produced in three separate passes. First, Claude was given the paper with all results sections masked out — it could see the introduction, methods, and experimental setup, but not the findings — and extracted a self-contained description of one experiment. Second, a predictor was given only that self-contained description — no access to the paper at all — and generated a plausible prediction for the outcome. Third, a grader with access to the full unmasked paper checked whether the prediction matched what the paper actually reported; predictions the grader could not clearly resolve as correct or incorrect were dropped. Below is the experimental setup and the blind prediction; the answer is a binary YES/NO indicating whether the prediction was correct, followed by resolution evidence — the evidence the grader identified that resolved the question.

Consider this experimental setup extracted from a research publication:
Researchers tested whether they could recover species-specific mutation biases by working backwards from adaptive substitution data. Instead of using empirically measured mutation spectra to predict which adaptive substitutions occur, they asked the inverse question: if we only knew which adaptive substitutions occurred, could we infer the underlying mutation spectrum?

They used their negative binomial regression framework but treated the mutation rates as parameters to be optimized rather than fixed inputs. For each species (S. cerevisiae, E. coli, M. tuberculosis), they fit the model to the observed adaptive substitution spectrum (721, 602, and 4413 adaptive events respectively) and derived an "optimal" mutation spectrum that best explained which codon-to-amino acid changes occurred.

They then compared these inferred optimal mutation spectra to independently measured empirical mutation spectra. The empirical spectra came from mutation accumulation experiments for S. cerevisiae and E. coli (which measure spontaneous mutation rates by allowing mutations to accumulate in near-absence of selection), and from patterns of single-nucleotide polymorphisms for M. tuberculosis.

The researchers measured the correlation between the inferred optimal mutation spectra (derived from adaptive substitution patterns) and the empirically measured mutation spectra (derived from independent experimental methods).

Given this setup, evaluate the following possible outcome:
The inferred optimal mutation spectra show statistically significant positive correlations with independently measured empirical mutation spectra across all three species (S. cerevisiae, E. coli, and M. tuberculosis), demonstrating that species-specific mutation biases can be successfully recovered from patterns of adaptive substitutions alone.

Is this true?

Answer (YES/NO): YES